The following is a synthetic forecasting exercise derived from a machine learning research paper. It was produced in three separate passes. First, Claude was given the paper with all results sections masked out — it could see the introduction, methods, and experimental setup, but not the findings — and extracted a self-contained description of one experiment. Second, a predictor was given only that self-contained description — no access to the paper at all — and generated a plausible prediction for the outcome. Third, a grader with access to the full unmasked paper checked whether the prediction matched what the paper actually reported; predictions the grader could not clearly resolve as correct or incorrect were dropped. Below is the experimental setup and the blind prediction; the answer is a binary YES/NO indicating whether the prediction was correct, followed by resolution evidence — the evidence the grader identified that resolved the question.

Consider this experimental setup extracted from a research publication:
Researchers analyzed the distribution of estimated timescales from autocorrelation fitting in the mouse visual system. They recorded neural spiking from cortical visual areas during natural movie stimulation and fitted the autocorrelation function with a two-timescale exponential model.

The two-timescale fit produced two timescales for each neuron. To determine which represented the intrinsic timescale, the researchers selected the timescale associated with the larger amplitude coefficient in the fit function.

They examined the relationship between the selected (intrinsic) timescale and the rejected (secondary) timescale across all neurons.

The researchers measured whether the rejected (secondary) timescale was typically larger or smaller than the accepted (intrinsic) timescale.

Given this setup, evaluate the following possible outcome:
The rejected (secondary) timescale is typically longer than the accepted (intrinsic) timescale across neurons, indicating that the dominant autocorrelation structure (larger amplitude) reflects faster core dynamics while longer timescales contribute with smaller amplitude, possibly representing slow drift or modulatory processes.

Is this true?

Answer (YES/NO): YES